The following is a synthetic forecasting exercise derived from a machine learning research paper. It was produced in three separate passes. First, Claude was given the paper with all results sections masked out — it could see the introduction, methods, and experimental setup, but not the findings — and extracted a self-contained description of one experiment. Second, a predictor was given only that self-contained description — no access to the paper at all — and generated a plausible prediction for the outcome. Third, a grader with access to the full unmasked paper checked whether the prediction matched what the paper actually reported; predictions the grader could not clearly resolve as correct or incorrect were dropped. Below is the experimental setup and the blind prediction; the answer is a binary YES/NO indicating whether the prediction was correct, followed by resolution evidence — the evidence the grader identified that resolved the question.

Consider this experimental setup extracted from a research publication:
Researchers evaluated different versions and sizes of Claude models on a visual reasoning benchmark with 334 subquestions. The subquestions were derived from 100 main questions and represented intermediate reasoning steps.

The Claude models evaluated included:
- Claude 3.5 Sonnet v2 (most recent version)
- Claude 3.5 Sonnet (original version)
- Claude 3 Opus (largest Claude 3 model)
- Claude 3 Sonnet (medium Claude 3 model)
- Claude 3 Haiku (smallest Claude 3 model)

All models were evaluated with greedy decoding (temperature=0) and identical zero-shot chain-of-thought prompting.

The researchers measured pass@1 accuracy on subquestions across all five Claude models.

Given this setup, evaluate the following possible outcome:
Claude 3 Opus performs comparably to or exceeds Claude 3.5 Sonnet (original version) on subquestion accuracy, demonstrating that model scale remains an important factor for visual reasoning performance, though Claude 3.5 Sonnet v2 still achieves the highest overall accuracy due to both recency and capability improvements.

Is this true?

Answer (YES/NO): NO